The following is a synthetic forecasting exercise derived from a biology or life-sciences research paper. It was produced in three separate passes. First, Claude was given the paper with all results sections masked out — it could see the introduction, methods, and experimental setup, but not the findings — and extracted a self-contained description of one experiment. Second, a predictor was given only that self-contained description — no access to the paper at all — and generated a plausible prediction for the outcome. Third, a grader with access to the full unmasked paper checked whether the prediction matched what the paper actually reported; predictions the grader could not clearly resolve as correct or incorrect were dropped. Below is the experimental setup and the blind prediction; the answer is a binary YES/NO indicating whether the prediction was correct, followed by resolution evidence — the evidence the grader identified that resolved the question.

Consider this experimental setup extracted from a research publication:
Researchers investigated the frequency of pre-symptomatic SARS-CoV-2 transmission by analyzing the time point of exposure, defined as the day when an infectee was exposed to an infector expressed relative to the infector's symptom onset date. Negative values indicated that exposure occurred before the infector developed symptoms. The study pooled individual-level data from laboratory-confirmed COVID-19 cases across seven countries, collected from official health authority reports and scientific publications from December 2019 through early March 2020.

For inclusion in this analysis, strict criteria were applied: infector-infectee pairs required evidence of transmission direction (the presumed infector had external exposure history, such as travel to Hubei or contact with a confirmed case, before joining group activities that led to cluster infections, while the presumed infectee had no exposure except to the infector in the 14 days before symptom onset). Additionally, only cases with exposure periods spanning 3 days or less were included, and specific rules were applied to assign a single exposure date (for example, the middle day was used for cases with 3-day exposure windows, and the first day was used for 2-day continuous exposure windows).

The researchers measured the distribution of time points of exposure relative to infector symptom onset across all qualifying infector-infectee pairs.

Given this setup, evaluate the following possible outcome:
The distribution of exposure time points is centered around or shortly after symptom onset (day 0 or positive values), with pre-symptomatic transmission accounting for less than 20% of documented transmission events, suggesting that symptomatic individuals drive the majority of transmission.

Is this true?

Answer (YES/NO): NO